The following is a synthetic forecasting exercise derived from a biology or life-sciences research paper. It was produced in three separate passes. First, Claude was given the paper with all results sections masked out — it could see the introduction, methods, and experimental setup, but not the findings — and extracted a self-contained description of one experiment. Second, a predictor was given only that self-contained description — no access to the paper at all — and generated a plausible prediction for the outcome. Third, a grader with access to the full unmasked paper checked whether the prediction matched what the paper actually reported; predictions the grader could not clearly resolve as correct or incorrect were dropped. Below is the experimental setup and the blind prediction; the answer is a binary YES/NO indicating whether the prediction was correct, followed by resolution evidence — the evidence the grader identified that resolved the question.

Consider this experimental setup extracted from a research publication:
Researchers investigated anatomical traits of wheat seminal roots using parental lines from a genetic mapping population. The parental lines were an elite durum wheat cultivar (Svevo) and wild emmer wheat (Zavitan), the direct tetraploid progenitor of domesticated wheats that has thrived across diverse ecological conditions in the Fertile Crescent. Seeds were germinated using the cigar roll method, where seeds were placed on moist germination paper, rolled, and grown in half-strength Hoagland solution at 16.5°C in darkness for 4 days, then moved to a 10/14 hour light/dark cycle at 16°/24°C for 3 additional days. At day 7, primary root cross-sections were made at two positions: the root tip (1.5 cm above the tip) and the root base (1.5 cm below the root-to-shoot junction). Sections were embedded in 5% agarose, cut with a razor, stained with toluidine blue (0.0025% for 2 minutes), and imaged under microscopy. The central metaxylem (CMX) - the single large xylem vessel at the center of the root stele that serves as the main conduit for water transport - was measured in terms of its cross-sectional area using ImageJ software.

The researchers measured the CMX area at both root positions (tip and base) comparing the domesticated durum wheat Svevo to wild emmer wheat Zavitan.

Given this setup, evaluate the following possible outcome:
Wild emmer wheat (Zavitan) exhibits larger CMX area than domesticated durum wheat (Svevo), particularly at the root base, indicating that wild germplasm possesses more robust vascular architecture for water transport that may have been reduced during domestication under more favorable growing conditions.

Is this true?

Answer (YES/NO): NO